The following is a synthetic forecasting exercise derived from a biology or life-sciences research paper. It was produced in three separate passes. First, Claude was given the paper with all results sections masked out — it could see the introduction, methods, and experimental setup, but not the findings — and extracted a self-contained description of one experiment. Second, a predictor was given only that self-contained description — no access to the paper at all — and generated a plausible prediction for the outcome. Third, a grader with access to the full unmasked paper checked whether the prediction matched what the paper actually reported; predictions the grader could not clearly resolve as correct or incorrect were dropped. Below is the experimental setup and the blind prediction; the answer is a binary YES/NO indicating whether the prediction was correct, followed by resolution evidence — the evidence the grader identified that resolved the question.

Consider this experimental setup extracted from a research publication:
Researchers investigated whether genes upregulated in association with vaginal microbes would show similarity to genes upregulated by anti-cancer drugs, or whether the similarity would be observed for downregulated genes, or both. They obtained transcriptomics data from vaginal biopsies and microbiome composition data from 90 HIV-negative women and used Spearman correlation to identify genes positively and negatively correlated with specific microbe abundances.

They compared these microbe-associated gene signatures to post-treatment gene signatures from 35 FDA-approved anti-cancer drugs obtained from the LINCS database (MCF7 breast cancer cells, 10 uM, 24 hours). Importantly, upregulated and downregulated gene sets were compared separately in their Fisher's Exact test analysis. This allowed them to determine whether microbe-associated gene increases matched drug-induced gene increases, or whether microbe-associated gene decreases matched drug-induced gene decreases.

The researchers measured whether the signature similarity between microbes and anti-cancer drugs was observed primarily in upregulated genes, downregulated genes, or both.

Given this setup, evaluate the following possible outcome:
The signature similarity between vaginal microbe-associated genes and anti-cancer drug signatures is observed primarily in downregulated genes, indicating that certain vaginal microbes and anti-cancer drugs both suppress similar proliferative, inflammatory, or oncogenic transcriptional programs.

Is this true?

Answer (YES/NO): NO